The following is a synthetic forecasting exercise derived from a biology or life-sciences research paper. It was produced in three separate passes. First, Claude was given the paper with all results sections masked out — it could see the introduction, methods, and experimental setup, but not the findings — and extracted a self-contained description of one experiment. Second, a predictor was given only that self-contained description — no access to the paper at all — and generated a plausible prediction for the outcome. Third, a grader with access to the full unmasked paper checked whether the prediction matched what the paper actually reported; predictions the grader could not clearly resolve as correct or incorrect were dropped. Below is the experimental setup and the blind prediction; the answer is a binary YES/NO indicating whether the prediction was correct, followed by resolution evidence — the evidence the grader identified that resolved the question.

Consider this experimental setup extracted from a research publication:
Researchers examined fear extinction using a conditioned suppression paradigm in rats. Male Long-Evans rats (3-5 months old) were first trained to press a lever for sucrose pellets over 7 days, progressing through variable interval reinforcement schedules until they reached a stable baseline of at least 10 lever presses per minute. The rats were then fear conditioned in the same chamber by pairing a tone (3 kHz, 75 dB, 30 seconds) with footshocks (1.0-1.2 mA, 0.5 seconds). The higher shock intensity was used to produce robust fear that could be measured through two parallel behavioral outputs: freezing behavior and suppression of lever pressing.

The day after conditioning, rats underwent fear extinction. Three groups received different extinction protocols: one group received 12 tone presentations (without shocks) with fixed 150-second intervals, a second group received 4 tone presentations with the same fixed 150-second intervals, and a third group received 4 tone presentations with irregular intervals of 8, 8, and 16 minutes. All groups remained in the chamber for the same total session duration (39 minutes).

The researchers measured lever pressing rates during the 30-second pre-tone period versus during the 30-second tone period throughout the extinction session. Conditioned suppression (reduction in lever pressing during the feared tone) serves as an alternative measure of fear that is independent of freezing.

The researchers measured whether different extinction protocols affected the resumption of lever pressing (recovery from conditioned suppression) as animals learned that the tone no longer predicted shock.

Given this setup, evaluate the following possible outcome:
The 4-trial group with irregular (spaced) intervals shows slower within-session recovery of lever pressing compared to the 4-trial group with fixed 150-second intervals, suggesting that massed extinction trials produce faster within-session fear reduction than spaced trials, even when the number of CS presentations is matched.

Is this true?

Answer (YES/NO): NO